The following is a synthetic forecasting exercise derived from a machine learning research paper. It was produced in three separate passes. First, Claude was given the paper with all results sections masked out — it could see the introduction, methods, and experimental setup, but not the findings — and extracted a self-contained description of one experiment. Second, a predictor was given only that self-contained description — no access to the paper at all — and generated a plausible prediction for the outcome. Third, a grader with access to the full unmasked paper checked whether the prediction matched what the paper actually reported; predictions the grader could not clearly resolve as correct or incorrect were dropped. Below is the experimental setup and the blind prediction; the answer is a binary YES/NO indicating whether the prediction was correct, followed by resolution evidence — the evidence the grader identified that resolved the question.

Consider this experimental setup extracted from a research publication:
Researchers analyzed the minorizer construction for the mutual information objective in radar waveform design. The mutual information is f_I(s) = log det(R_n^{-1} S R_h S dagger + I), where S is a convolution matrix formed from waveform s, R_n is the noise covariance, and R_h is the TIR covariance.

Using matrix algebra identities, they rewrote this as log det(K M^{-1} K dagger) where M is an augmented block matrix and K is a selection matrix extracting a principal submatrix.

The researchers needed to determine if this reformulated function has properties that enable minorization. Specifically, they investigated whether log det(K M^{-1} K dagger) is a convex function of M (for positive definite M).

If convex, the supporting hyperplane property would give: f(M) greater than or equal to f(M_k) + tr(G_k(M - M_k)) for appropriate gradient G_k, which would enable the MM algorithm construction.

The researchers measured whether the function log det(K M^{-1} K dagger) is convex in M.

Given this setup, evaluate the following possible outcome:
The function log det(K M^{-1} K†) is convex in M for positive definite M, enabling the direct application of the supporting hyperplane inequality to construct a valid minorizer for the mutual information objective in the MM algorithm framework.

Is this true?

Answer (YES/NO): YES